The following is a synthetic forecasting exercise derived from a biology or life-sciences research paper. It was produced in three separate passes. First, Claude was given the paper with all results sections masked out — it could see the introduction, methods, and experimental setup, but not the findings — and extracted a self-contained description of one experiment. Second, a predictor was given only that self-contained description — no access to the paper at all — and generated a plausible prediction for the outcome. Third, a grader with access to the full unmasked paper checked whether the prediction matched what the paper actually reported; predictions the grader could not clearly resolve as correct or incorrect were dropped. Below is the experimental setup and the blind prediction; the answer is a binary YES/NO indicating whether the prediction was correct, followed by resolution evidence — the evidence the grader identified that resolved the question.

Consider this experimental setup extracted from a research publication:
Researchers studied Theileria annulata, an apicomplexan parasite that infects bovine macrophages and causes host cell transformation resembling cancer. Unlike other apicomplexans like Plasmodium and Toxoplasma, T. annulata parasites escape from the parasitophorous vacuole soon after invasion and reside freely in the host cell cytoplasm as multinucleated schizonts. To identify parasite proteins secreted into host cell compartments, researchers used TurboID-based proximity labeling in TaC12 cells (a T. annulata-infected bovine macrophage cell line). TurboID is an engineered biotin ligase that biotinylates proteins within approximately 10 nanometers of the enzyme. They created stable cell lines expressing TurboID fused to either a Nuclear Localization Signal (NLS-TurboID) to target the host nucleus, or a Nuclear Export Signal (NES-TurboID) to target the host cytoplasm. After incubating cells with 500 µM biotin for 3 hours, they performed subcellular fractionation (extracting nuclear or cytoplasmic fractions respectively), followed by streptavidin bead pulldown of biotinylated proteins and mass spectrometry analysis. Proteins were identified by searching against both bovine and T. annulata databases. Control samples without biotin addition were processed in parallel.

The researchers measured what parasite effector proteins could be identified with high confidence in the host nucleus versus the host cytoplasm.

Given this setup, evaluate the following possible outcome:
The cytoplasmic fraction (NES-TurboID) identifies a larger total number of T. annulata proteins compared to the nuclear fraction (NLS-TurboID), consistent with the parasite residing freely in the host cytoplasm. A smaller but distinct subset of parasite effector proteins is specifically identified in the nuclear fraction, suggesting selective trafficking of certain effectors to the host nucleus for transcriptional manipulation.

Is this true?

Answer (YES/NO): NO